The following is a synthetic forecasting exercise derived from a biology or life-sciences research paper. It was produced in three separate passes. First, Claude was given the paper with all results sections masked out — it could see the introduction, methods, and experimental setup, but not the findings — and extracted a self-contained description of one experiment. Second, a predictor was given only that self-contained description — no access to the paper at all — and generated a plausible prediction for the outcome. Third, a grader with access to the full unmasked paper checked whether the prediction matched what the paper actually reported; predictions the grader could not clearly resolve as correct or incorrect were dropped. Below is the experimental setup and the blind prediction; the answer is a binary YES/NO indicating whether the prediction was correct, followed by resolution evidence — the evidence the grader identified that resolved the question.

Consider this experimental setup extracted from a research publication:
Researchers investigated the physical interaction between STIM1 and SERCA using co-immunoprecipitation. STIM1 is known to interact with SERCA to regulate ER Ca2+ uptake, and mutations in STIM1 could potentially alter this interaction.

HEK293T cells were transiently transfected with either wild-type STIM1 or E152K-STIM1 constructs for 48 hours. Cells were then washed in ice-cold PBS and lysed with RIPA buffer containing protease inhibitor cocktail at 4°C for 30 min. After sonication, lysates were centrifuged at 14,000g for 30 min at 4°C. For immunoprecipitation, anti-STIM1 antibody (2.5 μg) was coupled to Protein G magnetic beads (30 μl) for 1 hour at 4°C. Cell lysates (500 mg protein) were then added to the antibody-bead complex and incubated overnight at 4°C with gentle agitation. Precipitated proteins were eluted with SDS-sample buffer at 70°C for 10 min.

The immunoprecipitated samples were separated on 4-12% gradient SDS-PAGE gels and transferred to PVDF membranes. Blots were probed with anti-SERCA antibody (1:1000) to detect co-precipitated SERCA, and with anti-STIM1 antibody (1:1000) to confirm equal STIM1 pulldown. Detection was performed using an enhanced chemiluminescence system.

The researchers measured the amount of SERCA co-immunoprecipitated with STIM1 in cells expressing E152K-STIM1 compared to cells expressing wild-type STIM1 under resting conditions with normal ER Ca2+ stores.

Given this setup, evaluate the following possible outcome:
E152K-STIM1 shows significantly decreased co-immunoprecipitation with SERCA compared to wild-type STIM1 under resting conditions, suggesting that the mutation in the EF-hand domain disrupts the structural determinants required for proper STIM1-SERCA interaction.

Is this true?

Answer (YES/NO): NO